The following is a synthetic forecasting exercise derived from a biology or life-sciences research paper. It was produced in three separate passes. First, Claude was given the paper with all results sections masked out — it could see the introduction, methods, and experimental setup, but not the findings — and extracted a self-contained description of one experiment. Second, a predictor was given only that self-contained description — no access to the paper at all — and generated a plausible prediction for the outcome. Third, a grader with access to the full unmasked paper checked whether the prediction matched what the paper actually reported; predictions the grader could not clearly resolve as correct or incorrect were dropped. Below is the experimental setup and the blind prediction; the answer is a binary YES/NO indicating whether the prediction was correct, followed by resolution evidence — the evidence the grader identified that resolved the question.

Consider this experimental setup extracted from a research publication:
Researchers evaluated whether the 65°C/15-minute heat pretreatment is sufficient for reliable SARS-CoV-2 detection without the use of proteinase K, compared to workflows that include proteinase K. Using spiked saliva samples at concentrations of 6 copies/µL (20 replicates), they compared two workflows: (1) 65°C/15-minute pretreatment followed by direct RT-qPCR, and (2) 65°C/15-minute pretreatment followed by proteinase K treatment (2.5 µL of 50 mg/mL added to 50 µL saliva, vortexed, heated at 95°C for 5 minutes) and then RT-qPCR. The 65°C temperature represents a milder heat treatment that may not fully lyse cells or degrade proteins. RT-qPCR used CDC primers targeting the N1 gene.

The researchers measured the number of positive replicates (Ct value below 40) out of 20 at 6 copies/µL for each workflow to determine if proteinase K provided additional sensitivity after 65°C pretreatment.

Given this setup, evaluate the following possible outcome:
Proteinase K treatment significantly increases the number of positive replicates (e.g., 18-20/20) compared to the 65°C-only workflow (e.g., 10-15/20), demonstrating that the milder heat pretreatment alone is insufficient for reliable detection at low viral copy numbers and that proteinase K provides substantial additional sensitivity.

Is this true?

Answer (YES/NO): NO